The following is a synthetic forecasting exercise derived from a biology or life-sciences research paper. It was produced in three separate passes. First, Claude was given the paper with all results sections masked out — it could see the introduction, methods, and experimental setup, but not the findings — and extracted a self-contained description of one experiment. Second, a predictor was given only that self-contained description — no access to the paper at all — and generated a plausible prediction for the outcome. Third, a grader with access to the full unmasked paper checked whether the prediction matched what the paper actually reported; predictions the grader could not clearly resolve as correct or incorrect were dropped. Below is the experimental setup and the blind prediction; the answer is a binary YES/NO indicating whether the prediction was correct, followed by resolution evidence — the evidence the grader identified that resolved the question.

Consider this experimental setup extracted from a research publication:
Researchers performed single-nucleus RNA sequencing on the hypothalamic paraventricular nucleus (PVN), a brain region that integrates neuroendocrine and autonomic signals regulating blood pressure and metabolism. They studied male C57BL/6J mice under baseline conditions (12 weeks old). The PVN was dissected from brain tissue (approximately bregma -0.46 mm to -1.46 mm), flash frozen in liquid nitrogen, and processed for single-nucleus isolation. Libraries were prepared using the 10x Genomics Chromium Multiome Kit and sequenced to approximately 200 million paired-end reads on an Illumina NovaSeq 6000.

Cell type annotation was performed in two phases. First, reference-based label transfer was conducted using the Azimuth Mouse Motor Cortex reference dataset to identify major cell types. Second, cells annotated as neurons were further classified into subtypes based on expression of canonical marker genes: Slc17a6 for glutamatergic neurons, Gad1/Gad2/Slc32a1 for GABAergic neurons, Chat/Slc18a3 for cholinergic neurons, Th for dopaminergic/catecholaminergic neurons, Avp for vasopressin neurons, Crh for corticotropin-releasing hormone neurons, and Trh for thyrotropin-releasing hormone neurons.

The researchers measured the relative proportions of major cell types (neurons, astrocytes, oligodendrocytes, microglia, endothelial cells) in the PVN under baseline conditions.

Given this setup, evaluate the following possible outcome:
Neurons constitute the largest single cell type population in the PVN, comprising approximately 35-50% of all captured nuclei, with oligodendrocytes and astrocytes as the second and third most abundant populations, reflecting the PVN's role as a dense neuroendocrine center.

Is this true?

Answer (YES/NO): YES